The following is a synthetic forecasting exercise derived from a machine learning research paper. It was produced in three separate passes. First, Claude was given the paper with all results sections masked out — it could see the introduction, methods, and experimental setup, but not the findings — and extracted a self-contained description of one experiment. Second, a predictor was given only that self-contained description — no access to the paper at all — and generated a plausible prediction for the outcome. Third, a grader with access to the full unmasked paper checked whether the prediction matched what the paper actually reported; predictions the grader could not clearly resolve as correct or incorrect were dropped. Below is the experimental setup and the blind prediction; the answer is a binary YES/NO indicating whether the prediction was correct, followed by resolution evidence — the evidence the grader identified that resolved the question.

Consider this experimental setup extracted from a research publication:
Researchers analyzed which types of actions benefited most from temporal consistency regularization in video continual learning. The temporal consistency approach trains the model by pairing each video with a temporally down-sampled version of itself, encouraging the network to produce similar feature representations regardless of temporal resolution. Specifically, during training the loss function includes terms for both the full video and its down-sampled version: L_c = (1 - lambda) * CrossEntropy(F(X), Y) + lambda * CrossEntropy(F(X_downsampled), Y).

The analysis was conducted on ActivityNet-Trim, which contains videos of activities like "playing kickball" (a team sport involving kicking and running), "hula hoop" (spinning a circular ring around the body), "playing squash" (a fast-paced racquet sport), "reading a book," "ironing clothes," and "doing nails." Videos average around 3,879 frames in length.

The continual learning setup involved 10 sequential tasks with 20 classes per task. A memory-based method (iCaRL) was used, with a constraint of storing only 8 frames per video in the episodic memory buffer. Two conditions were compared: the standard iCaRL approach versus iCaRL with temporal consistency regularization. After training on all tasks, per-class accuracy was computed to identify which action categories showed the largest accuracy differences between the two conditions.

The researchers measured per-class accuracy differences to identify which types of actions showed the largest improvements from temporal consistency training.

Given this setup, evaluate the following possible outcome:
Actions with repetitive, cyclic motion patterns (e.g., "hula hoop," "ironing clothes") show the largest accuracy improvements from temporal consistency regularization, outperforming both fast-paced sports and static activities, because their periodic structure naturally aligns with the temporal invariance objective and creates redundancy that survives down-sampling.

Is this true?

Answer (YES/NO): NO